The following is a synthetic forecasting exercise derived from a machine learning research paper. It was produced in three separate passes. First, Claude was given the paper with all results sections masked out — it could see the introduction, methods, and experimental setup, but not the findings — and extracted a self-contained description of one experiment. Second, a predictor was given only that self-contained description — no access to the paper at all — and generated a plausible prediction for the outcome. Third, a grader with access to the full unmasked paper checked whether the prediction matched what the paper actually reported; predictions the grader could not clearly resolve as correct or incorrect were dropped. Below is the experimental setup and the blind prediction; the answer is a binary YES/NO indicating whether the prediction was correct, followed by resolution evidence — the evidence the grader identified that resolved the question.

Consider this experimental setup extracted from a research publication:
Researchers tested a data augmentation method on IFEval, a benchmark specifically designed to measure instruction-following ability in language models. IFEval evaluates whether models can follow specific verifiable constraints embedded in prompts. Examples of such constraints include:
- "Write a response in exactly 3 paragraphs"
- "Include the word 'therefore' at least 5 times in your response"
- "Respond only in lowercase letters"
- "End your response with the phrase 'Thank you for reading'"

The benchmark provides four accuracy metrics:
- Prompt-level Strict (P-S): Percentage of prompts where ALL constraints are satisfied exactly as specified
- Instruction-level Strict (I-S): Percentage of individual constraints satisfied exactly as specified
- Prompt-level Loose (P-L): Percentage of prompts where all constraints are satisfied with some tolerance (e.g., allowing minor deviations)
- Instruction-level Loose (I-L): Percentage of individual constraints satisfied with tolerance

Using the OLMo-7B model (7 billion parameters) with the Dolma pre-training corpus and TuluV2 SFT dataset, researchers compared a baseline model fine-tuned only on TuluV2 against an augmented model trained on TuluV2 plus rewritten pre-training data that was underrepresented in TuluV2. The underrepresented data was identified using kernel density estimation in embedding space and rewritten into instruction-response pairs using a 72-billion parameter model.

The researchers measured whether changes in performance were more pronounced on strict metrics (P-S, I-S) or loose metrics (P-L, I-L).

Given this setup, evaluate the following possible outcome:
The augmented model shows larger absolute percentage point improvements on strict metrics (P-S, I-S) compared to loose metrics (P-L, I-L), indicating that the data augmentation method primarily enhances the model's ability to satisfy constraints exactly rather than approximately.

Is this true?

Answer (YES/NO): YES